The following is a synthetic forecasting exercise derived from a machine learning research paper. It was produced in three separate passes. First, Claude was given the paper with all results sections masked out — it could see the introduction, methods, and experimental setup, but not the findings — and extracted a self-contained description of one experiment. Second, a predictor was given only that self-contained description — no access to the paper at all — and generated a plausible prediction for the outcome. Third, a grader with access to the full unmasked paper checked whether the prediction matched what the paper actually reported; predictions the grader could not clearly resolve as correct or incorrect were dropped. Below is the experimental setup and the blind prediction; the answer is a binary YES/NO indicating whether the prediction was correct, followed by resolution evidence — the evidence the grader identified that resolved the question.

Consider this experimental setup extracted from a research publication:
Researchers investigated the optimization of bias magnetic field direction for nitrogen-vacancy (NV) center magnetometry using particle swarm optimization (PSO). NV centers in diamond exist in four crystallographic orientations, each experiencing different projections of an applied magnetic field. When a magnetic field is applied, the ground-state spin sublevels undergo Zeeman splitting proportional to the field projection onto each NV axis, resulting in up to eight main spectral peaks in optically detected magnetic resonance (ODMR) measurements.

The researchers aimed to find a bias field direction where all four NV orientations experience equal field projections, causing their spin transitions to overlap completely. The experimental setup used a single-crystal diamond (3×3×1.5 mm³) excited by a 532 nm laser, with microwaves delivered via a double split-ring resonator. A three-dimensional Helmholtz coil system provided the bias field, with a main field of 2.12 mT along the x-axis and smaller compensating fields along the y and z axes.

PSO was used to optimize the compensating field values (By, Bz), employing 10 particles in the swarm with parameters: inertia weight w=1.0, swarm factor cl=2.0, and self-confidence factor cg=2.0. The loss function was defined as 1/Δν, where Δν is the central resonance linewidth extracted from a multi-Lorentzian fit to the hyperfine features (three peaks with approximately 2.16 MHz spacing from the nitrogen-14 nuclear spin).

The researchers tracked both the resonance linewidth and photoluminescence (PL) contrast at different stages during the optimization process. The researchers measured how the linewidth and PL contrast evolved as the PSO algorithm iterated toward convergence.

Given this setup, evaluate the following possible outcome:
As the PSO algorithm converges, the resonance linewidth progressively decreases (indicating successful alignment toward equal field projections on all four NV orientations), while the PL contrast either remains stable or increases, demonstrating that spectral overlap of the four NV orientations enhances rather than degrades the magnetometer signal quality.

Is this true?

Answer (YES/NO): YES